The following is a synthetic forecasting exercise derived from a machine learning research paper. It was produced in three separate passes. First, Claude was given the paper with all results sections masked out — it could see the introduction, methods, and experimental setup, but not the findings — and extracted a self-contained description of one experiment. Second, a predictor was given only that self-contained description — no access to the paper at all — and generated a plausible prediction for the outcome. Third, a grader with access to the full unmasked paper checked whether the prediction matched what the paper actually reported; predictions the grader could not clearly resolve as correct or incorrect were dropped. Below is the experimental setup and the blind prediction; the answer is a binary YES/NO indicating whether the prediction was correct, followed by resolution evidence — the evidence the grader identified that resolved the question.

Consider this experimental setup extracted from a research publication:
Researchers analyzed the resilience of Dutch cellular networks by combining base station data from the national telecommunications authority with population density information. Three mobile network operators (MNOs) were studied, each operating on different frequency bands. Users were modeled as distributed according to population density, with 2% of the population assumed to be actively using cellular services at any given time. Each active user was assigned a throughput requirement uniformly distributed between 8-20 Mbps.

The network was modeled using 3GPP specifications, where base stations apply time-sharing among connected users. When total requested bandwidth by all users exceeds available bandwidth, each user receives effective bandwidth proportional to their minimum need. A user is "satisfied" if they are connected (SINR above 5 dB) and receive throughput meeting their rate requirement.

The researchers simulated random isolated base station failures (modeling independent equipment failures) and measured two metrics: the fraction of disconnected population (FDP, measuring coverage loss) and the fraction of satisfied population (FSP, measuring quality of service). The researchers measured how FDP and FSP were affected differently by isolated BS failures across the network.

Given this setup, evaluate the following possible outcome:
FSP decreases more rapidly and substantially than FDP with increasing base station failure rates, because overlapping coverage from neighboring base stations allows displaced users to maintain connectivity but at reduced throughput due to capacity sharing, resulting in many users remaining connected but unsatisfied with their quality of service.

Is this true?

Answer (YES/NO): YES